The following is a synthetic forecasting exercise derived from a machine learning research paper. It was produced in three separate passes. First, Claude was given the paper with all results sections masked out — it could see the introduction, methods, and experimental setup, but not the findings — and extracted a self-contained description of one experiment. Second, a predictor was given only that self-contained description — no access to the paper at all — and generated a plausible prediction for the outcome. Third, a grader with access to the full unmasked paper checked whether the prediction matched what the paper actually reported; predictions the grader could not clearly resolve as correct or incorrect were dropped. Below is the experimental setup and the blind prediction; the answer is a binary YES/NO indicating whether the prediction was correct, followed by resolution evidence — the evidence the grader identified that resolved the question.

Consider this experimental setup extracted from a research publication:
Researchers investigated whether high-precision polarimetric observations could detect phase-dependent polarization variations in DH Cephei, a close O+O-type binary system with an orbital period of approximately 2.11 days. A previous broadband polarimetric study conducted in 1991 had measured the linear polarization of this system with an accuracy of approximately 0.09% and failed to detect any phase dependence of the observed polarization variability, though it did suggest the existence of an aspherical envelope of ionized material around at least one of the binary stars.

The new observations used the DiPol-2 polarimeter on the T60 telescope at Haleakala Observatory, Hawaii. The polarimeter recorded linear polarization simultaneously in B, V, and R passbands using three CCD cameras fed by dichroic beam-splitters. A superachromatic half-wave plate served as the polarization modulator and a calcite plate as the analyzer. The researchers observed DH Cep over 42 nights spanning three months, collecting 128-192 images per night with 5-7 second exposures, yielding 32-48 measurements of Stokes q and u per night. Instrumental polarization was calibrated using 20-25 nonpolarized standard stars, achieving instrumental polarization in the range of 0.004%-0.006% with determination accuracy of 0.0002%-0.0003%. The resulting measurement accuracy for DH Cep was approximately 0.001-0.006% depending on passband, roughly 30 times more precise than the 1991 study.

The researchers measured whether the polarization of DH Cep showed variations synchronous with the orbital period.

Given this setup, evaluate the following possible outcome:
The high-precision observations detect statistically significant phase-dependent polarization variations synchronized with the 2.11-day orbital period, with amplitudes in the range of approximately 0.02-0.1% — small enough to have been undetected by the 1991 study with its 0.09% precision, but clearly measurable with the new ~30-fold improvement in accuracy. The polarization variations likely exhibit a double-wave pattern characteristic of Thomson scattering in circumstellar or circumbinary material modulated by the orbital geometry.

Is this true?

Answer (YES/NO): YES